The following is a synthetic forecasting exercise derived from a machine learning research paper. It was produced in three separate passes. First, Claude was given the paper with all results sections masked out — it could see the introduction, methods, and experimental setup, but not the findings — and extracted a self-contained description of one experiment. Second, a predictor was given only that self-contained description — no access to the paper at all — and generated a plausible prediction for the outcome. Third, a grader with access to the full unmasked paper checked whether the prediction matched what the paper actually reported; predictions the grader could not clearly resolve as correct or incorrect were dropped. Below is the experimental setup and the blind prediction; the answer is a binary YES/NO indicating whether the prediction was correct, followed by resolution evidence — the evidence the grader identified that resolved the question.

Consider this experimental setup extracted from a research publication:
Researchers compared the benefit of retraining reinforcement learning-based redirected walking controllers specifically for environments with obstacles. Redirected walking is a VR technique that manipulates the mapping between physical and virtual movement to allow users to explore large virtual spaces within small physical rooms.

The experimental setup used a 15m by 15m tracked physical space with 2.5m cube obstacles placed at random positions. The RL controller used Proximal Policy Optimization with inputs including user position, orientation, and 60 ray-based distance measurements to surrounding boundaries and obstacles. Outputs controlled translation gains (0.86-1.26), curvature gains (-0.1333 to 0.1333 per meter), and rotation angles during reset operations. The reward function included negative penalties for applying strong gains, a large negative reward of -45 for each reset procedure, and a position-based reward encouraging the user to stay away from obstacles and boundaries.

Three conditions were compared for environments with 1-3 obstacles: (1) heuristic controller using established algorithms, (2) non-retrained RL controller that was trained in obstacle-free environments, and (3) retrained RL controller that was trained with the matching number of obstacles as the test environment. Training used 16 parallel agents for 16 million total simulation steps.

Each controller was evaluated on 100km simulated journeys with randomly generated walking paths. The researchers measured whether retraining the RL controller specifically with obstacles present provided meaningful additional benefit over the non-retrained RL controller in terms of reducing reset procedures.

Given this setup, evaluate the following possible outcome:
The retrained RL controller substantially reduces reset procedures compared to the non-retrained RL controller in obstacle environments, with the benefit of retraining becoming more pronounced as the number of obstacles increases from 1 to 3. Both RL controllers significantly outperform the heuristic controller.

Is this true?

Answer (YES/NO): YES